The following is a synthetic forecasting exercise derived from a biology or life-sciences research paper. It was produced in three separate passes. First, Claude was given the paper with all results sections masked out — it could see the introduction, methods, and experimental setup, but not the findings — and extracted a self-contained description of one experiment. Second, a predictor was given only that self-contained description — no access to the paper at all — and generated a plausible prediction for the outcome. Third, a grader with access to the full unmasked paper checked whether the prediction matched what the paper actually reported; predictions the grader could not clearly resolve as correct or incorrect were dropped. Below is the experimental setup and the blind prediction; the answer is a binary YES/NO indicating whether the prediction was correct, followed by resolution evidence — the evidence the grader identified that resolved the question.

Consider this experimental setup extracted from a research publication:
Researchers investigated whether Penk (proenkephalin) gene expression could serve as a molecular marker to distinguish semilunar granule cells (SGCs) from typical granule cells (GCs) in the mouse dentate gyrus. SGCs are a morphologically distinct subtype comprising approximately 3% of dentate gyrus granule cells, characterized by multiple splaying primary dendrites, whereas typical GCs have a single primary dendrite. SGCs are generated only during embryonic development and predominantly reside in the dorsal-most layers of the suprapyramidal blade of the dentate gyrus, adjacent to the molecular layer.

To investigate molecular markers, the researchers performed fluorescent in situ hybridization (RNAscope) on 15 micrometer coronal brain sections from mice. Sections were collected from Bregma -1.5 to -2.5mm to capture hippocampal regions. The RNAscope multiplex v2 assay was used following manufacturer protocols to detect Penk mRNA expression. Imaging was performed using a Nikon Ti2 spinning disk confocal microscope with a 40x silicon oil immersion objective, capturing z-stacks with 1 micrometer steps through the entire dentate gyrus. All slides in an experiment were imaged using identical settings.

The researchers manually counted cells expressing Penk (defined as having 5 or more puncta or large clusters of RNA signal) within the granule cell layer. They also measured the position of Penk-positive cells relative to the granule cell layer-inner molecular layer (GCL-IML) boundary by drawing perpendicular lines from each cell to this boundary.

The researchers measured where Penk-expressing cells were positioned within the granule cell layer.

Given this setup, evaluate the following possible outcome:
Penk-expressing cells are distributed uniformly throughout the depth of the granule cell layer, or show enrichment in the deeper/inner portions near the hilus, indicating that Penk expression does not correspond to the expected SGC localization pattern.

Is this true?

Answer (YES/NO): NO